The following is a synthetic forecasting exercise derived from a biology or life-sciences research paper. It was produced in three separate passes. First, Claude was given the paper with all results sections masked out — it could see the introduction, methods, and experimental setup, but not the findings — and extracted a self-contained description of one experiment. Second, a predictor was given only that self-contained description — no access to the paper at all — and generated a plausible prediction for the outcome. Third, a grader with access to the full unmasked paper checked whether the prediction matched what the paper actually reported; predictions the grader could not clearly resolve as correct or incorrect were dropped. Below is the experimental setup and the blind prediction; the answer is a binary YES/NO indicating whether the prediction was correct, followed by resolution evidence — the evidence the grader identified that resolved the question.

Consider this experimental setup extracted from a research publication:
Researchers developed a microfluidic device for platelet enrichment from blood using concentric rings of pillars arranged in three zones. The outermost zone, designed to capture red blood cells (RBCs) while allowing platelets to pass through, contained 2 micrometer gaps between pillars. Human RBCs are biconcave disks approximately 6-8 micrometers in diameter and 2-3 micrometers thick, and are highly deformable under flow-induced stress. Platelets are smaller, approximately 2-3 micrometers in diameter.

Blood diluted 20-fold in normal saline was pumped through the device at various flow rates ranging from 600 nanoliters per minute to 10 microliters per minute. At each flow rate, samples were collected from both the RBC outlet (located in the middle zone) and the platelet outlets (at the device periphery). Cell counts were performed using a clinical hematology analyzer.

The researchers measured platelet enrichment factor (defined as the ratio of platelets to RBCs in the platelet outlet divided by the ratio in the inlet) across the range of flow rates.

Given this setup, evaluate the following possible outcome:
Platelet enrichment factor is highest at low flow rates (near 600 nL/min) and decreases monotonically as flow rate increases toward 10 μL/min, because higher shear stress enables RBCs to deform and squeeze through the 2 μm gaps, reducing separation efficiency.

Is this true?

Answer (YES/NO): YES